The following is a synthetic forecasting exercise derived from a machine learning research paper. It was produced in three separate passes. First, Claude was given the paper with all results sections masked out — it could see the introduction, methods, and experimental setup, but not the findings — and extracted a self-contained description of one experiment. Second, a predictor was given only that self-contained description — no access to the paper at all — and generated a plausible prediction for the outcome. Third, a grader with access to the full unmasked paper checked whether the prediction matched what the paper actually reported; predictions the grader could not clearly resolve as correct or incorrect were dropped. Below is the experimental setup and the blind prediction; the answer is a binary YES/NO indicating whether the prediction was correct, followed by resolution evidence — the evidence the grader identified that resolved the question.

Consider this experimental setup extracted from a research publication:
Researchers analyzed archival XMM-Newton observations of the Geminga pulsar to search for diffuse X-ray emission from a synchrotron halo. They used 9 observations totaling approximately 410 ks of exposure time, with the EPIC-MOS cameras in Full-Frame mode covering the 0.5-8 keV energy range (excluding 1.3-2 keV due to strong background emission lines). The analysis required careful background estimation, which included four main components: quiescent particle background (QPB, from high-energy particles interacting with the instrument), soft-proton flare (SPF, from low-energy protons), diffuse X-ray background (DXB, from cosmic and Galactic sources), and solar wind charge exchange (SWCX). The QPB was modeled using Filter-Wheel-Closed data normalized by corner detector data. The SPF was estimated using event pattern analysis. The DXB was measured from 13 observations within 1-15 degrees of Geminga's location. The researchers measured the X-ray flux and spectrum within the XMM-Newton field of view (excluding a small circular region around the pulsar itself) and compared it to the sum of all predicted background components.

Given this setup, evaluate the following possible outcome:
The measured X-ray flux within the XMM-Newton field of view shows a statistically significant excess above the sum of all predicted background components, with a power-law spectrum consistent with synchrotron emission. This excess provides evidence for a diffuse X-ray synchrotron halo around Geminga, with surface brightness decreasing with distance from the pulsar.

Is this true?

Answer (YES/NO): NO